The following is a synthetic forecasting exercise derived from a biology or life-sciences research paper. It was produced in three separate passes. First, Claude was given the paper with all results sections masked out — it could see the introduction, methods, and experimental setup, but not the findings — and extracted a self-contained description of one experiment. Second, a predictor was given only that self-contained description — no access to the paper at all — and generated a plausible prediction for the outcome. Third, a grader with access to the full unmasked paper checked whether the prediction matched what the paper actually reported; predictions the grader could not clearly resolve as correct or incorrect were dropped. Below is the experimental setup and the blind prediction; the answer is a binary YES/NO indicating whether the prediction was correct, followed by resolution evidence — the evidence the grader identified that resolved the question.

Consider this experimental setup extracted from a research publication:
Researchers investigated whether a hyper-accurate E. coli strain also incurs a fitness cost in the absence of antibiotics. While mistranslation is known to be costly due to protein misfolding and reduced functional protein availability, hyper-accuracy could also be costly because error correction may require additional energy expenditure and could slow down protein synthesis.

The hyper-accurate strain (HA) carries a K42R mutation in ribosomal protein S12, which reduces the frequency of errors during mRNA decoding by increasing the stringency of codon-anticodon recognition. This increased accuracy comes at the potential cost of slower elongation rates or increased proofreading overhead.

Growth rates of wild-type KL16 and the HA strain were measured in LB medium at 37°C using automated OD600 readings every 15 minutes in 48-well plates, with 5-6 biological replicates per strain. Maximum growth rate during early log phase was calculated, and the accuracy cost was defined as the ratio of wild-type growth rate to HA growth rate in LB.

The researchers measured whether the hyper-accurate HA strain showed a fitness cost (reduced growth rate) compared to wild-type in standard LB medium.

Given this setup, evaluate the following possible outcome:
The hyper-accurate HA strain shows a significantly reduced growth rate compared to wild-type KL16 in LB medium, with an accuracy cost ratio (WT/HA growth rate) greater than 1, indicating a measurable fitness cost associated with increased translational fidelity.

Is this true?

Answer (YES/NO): NO